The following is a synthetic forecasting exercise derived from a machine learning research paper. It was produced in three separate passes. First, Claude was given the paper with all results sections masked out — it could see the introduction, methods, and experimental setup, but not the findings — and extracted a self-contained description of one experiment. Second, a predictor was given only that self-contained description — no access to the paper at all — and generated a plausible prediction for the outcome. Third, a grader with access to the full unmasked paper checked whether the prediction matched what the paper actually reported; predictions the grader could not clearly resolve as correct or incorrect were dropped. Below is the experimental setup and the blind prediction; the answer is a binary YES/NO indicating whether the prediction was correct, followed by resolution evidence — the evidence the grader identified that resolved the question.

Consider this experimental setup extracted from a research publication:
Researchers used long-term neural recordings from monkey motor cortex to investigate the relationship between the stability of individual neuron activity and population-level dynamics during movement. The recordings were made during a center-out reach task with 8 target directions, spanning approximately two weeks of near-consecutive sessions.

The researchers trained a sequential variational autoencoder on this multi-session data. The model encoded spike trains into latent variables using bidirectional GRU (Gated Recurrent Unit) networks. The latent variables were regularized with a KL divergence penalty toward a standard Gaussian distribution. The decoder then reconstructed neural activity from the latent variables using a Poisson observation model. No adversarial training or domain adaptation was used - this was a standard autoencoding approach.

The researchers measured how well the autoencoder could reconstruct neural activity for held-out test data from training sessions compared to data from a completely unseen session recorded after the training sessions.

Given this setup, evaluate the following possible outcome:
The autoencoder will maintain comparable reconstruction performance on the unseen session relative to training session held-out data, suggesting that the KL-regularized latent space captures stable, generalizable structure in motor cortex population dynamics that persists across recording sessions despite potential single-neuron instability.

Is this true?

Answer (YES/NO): NO